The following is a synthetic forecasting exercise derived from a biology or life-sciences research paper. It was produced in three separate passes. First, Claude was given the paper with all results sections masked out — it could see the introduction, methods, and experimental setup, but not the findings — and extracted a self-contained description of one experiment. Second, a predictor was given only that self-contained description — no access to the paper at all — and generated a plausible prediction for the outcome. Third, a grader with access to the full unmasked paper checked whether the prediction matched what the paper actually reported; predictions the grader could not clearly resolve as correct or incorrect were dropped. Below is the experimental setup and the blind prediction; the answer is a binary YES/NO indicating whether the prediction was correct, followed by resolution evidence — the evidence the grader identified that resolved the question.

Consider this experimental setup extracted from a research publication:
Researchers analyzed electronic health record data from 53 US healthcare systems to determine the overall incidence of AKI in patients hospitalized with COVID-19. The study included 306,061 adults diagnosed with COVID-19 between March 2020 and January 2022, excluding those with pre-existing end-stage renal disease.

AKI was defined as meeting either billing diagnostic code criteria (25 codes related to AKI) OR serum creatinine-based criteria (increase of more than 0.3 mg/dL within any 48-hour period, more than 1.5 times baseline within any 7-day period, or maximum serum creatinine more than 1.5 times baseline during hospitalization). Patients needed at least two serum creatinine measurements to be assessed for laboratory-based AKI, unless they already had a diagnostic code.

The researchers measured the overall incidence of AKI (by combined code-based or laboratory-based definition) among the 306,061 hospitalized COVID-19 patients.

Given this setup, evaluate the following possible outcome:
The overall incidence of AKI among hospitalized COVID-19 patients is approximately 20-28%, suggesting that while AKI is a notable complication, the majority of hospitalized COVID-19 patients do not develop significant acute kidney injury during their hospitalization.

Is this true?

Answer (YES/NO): NO